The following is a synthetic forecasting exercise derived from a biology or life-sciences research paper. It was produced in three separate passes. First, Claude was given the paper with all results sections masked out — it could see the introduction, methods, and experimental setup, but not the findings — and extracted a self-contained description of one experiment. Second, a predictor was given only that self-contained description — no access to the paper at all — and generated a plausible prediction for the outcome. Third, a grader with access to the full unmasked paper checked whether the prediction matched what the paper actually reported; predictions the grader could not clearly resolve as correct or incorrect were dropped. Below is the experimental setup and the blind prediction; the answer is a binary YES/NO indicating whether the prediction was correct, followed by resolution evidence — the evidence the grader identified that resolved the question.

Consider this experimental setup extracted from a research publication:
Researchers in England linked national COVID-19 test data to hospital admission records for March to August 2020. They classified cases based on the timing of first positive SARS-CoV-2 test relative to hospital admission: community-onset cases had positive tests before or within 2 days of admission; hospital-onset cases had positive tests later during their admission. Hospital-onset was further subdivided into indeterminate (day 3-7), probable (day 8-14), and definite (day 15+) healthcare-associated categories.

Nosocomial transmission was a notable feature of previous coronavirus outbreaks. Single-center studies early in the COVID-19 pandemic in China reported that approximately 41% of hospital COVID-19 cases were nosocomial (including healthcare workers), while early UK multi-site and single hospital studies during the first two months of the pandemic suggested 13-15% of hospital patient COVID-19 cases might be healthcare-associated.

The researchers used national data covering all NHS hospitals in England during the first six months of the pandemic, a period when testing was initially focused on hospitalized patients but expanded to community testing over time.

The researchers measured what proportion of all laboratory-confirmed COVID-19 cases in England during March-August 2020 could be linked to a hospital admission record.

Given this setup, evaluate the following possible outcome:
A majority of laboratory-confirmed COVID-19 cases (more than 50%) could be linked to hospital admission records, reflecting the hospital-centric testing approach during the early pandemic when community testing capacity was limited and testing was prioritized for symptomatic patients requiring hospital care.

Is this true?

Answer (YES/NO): NO